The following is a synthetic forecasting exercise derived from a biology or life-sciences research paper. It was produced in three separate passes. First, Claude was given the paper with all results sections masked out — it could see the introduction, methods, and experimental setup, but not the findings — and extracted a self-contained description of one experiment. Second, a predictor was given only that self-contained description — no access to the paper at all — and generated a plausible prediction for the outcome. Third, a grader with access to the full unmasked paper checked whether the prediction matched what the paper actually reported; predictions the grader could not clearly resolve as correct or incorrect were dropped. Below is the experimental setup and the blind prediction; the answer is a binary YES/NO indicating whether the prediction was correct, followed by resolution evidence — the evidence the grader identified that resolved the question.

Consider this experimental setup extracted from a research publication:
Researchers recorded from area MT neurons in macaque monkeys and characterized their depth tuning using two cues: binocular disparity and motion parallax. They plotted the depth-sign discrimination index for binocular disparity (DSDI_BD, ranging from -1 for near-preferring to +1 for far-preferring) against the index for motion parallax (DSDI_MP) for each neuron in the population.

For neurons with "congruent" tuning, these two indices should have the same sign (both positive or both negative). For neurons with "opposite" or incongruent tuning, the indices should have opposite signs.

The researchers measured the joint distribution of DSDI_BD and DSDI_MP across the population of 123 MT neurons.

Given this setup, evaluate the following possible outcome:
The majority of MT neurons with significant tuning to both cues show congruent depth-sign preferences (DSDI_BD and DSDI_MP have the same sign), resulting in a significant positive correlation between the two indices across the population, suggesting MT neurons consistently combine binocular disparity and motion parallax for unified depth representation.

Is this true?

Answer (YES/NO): NO